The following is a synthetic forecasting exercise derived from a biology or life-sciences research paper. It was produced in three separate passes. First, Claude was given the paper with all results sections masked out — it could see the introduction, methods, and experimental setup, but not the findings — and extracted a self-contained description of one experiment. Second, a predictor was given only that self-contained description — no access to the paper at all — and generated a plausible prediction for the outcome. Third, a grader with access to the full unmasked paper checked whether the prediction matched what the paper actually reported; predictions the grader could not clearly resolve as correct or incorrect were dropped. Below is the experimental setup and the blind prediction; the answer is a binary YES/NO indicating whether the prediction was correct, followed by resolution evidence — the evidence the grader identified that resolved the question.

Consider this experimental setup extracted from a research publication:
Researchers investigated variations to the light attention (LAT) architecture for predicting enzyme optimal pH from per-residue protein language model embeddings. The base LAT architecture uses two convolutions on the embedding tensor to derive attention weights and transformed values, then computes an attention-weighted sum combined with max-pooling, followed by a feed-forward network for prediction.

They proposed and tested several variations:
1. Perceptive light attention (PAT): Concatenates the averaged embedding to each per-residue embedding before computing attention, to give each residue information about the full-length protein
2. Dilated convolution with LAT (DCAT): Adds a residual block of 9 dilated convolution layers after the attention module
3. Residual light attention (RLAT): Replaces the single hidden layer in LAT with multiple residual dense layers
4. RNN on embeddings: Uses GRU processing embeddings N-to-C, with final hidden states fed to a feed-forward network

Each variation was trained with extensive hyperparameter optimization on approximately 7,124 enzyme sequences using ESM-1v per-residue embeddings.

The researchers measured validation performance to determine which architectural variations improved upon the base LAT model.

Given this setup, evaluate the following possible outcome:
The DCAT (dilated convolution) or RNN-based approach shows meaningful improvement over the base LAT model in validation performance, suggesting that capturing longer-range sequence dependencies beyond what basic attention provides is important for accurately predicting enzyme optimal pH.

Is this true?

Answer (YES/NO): NO